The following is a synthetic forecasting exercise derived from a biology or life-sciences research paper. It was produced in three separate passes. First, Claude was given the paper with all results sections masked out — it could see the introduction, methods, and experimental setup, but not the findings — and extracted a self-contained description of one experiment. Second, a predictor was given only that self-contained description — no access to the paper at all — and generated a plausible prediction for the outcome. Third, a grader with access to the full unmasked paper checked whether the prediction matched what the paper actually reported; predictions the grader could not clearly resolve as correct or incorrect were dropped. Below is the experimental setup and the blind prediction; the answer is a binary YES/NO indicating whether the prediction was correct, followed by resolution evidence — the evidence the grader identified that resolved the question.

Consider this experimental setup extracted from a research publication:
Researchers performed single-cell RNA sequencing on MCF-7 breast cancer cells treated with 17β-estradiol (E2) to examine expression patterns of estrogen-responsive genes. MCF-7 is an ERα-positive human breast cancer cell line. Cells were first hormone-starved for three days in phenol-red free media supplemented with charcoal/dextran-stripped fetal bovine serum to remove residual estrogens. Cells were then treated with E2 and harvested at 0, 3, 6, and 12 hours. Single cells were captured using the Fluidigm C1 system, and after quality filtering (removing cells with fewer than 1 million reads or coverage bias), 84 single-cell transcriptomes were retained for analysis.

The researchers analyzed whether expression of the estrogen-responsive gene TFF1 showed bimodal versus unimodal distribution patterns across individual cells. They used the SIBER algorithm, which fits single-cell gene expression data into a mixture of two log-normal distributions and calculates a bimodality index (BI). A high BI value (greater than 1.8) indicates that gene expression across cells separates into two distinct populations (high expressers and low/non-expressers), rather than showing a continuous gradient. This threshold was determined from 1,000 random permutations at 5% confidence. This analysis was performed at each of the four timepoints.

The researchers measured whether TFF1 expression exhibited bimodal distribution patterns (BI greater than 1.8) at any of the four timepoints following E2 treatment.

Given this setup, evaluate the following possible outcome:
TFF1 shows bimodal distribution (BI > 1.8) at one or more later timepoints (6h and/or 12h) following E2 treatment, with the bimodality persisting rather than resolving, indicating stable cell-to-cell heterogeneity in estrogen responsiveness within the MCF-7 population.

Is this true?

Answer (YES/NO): NO